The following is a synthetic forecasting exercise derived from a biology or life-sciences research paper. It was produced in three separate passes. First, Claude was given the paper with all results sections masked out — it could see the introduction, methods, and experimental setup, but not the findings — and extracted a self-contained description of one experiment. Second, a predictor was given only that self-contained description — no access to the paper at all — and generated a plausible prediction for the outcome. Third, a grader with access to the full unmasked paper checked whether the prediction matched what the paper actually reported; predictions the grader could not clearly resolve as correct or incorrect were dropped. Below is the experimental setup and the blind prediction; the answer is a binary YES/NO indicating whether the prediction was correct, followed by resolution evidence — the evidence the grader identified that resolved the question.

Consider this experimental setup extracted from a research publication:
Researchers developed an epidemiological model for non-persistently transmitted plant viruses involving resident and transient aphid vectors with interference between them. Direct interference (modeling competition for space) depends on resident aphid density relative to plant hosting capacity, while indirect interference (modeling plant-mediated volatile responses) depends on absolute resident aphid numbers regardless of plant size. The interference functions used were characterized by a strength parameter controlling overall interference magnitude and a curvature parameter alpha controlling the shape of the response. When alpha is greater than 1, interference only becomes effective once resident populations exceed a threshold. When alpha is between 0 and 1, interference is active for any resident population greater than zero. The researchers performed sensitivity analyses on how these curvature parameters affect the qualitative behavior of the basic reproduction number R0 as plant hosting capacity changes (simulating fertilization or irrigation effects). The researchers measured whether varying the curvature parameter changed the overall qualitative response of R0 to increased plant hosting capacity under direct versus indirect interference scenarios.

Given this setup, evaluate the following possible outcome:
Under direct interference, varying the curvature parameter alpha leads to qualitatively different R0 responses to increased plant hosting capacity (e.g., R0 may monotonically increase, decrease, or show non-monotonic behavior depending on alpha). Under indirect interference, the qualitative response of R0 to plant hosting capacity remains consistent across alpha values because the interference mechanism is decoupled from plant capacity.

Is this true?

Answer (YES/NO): NO